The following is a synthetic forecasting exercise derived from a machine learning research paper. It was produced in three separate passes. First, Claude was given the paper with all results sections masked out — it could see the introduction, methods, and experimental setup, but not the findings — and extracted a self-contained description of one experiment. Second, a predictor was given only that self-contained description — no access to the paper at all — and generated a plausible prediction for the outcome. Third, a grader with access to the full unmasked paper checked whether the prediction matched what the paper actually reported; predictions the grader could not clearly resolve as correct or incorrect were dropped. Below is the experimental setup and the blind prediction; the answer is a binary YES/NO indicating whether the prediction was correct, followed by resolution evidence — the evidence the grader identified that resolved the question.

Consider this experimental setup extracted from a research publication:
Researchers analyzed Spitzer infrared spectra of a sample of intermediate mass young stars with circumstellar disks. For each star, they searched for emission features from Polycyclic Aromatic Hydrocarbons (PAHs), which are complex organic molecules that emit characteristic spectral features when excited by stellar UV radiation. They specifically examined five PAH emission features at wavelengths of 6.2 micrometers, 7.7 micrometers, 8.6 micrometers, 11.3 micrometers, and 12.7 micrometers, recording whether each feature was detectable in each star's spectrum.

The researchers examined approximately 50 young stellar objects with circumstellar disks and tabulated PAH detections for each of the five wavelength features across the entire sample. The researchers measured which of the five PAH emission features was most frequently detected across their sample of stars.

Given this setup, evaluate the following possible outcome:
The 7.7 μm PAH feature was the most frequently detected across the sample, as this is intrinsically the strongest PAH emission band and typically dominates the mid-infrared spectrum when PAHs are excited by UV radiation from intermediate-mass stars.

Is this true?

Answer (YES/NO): NO